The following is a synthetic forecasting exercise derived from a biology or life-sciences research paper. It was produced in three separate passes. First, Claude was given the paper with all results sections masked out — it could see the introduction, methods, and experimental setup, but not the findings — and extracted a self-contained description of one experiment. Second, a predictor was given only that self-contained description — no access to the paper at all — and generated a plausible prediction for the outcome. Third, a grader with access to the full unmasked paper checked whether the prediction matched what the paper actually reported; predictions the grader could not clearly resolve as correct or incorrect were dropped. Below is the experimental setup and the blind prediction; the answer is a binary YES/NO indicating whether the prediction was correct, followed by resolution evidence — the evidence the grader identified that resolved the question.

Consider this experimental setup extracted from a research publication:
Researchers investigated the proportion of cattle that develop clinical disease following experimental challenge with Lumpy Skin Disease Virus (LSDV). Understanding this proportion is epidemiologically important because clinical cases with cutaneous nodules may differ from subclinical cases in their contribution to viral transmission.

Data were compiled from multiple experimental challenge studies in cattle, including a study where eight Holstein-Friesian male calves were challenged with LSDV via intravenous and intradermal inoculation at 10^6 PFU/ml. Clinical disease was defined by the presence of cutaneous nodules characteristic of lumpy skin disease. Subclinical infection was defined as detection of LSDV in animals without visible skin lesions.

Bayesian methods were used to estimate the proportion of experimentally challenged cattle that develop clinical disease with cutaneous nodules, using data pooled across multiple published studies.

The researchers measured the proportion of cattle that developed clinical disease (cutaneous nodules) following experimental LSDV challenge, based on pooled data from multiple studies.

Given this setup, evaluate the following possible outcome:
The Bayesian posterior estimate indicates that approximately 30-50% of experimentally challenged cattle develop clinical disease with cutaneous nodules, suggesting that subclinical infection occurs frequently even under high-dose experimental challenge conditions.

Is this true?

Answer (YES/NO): YES